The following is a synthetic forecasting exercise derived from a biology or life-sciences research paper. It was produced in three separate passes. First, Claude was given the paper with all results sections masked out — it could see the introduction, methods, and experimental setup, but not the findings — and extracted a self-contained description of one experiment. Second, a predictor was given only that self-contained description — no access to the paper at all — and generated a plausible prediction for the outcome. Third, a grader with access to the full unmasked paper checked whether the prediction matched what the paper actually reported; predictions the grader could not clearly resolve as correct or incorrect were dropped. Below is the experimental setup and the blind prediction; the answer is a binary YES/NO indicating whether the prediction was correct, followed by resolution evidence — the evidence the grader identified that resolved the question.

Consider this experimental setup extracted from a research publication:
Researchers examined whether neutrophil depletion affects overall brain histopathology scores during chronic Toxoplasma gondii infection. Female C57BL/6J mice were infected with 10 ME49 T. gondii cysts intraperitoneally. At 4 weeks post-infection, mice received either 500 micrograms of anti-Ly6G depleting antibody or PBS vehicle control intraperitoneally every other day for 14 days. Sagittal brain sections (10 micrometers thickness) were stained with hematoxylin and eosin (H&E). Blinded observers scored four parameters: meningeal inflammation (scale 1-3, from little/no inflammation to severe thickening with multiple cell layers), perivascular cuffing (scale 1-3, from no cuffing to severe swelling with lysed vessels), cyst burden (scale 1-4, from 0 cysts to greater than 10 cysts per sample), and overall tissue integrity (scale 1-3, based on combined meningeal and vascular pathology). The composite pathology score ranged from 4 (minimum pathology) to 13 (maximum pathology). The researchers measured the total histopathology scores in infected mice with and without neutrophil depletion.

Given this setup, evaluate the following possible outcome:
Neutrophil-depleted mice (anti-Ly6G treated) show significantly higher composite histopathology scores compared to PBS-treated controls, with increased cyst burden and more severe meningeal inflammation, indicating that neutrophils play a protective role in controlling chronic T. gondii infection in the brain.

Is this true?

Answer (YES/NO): NO